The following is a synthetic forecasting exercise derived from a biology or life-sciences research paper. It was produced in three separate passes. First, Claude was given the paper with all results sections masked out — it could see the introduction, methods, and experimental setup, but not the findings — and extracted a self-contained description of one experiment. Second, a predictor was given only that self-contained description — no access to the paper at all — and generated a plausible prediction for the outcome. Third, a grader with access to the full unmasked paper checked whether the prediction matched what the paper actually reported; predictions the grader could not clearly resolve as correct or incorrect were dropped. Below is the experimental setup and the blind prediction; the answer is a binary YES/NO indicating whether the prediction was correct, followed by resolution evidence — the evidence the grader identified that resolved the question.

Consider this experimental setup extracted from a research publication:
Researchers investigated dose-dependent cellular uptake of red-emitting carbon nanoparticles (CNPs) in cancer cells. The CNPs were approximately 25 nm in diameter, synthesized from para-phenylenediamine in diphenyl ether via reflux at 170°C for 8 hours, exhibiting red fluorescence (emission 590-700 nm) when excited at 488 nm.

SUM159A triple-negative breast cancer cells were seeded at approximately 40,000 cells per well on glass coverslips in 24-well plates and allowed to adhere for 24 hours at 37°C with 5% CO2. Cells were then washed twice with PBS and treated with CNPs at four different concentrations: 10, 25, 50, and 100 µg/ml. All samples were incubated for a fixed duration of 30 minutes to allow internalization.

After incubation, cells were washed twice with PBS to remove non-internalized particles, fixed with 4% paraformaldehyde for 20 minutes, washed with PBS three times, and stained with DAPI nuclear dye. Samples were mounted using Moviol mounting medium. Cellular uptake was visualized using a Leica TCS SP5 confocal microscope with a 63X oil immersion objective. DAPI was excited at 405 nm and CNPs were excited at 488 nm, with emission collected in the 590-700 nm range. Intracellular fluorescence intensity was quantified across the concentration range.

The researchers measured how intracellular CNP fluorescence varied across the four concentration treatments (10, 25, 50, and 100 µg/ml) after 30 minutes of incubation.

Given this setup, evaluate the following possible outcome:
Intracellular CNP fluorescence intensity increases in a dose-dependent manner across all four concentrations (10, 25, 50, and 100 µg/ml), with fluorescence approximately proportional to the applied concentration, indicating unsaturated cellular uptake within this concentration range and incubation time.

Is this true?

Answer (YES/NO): NO